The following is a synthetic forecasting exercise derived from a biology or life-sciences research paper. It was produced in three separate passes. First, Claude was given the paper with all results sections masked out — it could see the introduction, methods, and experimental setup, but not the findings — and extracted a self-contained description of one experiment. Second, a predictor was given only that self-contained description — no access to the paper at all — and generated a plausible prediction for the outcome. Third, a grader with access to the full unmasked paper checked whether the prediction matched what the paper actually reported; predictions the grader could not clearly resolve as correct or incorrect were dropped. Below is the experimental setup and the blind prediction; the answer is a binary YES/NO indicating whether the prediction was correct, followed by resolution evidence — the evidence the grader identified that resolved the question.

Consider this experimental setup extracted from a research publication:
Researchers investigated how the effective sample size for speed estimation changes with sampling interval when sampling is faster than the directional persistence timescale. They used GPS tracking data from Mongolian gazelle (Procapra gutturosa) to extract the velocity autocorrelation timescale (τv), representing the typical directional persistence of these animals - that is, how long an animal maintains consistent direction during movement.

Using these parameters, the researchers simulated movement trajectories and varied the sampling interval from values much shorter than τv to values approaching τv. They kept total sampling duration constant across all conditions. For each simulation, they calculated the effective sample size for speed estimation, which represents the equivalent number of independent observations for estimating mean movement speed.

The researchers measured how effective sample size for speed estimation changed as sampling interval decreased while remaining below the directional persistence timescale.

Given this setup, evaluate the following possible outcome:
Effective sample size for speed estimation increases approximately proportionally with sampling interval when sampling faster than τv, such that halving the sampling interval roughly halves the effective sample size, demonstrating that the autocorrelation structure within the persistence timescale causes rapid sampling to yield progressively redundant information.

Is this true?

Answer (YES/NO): NO